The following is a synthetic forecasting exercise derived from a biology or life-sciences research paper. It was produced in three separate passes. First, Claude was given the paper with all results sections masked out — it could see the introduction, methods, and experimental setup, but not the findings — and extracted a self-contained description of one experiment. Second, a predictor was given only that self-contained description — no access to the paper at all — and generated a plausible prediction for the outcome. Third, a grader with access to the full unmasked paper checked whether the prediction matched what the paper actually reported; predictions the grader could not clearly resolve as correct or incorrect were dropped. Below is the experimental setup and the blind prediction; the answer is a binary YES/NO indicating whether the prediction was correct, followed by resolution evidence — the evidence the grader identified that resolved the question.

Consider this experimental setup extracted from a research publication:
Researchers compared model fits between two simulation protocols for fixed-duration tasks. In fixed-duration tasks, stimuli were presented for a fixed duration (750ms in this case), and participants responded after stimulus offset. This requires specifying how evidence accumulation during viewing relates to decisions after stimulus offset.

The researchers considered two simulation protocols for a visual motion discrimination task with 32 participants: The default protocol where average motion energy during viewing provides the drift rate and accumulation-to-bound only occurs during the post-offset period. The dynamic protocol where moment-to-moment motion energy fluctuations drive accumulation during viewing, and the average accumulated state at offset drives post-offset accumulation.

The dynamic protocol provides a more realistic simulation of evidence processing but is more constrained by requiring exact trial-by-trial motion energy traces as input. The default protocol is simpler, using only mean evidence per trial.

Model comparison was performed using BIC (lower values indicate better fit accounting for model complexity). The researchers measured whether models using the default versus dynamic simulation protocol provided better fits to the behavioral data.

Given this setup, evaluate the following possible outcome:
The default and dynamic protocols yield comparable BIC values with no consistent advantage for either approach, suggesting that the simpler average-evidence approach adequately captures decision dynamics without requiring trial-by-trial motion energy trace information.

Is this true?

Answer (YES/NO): NO